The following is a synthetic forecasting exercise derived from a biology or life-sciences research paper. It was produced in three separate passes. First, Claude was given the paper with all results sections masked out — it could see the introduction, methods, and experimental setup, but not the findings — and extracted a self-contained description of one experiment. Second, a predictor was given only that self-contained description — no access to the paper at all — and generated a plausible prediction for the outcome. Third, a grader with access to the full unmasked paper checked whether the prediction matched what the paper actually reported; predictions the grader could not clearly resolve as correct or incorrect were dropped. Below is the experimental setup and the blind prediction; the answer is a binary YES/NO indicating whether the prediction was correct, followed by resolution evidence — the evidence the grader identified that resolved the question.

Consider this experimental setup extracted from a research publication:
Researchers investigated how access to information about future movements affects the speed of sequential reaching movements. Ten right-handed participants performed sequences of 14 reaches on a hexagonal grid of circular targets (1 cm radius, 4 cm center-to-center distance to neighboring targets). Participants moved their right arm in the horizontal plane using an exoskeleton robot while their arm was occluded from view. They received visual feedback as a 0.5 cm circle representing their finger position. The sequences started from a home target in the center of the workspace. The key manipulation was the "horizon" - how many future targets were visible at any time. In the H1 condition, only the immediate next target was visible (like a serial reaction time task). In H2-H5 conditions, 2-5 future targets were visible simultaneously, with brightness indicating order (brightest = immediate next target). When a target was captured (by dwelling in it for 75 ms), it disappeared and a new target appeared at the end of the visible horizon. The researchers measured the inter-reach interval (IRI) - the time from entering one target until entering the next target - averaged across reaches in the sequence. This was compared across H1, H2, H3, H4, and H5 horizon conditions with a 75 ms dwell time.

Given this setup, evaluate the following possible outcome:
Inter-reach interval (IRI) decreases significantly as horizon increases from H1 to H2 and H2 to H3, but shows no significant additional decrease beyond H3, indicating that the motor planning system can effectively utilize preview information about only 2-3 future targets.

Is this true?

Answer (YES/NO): NO